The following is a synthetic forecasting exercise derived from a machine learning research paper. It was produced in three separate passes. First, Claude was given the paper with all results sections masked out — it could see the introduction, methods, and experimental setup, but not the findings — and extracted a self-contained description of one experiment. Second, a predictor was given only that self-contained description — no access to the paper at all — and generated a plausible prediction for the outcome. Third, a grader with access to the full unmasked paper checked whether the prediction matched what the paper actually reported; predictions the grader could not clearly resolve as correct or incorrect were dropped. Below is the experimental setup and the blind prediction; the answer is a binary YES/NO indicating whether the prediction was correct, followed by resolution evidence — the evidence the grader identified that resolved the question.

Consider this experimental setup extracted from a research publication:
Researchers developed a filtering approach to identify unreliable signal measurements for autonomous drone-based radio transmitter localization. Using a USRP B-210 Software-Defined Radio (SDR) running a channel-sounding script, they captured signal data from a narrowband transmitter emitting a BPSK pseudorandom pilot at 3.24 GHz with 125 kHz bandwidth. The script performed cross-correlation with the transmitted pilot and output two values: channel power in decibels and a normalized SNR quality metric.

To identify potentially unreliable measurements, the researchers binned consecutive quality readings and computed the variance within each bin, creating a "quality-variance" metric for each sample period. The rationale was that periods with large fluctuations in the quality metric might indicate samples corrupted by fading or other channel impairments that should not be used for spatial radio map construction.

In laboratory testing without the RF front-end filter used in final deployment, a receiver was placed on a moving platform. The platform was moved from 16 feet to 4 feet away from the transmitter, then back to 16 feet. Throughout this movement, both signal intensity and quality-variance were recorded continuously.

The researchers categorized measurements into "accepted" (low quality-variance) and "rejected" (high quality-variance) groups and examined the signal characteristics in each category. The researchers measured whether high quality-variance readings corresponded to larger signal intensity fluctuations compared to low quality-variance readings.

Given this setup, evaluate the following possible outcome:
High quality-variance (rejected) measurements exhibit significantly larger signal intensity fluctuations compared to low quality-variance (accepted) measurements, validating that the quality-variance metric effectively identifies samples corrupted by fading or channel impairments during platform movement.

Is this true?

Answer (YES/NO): YES